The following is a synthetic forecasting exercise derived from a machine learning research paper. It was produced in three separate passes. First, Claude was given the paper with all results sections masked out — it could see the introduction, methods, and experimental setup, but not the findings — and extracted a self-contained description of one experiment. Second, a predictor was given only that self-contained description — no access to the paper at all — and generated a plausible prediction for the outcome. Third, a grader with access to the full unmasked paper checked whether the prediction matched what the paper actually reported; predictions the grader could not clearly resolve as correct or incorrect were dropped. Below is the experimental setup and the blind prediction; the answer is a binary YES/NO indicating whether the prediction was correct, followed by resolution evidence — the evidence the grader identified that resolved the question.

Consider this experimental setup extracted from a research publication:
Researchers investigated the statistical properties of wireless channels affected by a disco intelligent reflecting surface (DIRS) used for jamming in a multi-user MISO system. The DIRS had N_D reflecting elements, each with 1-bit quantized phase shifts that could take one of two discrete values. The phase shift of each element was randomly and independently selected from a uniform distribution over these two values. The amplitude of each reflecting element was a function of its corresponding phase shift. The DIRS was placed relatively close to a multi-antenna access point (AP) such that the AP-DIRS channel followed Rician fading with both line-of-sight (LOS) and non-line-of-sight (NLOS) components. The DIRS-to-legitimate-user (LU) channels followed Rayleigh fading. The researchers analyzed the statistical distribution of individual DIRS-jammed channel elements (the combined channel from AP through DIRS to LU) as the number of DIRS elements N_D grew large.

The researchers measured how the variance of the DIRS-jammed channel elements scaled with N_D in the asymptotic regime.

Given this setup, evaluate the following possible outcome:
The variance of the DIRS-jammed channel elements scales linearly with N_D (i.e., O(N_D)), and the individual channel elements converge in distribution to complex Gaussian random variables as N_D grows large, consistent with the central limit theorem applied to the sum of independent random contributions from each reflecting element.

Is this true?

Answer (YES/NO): YES